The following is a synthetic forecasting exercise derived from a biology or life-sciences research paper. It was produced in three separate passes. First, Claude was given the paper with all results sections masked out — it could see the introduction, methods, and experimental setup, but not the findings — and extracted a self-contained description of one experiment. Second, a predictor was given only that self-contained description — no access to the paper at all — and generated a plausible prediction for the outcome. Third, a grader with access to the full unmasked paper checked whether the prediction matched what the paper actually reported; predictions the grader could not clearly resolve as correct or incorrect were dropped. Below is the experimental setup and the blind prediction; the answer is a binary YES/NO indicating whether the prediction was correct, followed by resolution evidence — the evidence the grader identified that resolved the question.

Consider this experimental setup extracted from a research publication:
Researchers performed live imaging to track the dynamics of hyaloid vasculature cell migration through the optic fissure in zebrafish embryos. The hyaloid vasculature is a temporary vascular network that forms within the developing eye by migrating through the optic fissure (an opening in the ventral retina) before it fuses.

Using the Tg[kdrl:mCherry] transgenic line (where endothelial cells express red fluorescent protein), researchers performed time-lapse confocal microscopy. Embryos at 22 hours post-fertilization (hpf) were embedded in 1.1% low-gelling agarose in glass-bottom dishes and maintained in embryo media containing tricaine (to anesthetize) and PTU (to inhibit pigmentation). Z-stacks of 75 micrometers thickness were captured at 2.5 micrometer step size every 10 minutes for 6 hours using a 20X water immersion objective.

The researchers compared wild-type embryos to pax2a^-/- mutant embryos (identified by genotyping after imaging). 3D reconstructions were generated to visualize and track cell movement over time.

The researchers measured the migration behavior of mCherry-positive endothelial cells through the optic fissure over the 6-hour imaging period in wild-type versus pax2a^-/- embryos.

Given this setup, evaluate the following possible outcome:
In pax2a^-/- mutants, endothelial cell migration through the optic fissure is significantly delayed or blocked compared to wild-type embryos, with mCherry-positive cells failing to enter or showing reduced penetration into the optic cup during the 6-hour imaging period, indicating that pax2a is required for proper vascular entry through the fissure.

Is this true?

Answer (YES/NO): YES